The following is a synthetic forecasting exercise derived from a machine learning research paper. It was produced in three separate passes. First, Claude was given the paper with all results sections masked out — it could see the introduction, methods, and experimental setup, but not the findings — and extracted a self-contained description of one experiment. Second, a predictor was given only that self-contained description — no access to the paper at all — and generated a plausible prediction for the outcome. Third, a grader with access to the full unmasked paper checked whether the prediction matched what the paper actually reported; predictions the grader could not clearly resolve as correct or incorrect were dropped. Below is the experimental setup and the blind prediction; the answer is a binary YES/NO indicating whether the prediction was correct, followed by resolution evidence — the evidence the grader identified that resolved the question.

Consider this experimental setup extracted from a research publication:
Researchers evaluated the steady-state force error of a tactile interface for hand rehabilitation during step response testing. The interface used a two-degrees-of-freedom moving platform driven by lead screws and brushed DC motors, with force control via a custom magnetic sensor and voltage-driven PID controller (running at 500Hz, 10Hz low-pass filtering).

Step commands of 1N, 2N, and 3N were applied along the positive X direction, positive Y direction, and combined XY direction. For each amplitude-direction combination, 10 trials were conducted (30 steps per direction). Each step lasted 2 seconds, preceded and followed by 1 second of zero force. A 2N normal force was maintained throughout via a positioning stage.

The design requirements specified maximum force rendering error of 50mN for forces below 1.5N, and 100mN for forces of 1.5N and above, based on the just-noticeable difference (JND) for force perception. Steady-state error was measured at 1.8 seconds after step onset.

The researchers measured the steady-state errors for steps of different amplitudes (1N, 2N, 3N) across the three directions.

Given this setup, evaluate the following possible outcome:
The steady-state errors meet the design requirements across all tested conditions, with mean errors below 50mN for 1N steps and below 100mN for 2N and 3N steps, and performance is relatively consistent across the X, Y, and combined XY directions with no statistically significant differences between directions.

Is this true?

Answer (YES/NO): NO